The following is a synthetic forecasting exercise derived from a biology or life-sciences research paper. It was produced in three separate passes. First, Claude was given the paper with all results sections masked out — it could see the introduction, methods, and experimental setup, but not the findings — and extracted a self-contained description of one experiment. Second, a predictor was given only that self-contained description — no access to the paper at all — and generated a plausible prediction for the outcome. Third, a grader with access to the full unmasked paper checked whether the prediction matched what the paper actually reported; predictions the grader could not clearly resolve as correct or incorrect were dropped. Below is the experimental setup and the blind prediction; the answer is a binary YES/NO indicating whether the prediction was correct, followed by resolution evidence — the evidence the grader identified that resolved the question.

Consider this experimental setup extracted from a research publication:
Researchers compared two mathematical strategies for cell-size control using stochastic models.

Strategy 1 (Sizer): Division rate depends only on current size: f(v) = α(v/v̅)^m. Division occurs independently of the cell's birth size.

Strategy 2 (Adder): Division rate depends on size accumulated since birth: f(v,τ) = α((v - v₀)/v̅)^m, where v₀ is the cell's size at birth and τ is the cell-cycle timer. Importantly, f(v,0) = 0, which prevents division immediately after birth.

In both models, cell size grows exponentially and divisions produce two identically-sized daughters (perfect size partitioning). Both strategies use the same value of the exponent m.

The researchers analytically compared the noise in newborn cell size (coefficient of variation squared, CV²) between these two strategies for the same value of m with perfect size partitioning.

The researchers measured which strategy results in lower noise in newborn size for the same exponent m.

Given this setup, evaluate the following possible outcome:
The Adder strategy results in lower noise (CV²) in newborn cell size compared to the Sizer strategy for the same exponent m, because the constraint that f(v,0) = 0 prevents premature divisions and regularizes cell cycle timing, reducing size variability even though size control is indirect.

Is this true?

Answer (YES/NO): YES